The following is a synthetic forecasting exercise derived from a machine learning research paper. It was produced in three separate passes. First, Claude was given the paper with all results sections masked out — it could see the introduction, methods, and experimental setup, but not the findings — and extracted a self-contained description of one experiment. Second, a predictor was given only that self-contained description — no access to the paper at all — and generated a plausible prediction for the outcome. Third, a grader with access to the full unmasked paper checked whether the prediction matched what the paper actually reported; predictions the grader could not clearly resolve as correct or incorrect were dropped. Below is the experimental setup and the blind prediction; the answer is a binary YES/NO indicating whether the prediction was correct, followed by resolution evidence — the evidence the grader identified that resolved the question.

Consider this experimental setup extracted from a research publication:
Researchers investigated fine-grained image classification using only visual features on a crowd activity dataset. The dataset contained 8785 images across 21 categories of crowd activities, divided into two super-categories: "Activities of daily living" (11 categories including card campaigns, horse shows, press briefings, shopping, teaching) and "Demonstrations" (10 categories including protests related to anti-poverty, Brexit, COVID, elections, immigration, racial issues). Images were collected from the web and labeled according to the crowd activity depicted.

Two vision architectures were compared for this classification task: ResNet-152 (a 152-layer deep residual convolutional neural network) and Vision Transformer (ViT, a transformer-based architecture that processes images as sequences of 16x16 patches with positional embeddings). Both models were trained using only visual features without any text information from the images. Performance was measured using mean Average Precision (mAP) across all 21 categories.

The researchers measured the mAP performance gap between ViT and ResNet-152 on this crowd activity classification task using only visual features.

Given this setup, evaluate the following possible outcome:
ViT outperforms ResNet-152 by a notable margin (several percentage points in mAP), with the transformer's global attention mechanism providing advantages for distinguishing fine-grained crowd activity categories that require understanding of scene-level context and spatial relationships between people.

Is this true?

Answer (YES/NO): YES